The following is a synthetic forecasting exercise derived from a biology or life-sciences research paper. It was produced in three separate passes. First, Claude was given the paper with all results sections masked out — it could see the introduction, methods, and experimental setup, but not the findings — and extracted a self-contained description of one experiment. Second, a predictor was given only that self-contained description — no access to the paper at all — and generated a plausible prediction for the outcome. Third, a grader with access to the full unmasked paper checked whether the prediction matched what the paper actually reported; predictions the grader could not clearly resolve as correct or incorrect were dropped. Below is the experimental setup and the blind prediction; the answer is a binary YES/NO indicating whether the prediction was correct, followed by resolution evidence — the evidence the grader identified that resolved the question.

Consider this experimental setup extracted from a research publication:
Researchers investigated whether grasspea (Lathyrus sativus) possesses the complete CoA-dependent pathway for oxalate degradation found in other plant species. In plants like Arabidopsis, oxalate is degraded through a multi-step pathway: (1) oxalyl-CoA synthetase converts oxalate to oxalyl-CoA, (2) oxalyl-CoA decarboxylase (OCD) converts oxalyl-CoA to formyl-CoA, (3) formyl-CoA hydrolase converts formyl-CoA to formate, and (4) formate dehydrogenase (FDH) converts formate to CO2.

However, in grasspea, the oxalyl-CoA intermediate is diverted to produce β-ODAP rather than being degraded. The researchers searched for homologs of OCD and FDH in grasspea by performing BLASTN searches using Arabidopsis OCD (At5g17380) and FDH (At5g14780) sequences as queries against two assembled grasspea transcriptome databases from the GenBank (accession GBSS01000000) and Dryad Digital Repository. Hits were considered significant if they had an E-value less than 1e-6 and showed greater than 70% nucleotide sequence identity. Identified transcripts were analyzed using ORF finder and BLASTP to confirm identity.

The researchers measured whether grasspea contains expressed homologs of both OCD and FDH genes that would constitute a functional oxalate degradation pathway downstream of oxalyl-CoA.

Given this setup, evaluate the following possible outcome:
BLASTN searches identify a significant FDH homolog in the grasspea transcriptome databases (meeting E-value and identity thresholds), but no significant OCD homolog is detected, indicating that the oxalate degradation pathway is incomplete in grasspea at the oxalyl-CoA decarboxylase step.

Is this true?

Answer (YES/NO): NO